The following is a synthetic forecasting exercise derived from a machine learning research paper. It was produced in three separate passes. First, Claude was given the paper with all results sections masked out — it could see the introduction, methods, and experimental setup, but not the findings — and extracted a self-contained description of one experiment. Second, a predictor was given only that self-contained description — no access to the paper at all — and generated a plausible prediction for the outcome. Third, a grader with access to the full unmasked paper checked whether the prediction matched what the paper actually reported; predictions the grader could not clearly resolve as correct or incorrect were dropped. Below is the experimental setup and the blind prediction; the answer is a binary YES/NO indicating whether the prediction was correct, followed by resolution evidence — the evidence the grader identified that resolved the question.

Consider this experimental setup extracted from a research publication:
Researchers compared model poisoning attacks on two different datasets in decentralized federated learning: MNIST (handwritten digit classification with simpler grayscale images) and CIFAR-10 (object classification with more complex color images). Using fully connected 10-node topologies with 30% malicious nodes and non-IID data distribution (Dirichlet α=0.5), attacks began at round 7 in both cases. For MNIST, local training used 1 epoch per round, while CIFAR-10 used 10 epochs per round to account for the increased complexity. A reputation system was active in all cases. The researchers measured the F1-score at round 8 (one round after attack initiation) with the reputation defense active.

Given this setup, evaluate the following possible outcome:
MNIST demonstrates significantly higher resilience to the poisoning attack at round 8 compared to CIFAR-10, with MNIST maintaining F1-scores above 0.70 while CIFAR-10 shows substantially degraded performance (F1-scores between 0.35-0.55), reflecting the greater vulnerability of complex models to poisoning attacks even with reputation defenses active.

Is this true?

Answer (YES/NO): NO